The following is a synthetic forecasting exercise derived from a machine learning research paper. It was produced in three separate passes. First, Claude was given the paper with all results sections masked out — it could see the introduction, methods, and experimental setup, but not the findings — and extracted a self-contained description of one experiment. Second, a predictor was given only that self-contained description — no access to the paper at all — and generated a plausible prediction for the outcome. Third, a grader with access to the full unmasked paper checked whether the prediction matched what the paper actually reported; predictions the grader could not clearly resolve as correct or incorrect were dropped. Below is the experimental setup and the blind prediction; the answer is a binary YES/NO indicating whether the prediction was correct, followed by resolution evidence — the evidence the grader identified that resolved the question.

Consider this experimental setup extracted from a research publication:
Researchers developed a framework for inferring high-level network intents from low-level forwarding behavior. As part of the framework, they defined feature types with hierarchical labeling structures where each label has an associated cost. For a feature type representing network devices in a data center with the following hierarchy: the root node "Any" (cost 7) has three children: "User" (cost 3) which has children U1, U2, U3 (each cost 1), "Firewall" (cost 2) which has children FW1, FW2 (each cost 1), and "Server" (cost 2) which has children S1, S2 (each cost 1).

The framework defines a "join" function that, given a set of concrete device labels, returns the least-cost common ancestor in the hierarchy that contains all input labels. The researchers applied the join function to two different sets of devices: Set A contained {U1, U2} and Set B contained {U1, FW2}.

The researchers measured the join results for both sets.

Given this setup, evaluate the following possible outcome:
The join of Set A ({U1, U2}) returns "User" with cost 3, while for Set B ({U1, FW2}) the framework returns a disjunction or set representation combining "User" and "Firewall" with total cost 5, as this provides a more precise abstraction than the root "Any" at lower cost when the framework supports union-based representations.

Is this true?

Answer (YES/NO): NO